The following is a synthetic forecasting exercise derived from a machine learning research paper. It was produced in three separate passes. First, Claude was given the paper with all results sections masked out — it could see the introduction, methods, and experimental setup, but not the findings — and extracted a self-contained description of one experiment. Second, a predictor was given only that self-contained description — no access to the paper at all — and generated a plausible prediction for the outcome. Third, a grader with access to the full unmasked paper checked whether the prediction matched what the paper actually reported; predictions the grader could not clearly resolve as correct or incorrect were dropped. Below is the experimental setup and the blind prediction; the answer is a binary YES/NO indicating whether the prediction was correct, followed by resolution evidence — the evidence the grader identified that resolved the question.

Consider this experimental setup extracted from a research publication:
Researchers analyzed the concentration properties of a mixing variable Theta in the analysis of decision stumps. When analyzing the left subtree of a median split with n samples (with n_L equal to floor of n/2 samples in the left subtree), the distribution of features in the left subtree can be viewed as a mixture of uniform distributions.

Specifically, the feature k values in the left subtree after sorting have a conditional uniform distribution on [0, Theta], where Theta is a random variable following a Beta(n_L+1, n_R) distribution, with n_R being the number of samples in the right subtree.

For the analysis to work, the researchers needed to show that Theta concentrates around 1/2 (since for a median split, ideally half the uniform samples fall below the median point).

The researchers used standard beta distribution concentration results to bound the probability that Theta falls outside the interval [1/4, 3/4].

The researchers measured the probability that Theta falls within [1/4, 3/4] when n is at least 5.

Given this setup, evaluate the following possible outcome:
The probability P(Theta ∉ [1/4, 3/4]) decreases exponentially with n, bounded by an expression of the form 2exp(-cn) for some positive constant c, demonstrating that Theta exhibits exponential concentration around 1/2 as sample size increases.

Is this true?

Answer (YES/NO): YES